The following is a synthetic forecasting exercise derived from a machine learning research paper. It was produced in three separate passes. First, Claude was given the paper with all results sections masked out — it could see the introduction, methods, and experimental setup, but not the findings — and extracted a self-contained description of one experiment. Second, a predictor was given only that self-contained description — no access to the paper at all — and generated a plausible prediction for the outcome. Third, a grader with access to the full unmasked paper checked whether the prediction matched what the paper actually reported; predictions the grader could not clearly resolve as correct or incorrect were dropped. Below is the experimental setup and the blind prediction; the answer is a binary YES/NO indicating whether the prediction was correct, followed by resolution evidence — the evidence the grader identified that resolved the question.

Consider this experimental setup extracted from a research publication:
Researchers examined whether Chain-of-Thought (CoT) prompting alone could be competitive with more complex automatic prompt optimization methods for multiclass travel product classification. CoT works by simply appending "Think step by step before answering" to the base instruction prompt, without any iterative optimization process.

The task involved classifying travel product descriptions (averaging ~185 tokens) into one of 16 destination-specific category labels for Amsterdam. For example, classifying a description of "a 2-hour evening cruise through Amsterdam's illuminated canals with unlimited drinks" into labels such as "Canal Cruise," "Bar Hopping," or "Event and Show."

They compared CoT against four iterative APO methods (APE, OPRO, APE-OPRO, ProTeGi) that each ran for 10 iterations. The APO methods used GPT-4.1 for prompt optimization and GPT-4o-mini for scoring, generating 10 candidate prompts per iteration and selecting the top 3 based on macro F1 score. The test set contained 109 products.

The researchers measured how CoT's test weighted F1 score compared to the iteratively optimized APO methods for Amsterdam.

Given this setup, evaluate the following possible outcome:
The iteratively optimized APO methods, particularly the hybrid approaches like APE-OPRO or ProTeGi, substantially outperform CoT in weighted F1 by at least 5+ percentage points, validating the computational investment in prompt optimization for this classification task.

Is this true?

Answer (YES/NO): NO